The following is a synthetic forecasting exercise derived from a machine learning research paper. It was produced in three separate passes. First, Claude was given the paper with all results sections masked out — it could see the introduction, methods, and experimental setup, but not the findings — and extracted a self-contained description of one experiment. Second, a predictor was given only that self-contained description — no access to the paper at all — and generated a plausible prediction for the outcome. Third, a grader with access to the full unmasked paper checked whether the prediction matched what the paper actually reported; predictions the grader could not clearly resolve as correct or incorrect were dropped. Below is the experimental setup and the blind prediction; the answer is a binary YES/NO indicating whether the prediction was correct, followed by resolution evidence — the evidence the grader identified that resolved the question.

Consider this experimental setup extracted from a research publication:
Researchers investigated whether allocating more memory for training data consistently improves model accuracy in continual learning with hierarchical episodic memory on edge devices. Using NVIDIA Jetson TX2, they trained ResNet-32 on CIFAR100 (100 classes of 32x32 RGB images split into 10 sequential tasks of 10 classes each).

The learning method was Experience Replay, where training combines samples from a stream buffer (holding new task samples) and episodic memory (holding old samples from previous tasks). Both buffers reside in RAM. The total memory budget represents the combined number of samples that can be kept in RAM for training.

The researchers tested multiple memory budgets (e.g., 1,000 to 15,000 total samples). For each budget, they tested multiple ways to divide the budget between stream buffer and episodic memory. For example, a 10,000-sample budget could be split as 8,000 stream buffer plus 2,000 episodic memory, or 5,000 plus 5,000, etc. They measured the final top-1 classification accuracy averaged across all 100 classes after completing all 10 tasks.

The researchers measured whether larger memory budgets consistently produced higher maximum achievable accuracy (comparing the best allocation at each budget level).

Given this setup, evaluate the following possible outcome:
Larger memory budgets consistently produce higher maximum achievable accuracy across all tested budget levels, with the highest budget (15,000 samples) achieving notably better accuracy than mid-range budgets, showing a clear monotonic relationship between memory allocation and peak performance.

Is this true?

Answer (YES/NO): NO